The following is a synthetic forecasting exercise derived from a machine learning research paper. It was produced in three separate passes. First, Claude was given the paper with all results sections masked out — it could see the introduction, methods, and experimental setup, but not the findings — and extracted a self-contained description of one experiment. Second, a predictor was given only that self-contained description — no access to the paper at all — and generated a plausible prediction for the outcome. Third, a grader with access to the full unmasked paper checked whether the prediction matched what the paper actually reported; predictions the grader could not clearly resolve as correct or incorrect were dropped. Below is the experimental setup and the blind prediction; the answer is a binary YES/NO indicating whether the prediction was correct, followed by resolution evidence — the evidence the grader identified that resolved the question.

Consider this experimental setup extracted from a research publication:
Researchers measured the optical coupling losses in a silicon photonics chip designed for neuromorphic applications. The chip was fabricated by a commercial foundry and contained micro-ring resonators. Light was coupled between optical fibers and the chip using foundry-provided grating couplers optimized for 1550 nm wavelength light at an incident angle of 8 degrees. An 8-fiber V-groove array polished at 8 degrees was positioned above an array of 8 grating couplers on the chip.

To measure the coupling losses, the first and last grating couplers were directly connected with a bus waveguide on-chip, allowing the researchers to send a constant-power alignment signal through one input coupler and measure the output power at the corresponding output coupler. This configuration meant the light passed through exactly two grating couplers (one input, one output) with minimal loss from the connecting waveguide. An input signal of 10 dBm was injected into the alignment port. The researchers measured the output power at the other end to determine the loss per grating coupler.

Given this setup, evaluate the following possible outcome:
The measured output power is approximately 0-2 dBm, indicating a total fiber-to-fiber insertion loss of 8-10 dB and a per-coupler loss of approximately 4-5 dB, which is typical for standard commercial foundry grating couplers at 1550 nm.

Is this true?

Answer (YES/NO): NO